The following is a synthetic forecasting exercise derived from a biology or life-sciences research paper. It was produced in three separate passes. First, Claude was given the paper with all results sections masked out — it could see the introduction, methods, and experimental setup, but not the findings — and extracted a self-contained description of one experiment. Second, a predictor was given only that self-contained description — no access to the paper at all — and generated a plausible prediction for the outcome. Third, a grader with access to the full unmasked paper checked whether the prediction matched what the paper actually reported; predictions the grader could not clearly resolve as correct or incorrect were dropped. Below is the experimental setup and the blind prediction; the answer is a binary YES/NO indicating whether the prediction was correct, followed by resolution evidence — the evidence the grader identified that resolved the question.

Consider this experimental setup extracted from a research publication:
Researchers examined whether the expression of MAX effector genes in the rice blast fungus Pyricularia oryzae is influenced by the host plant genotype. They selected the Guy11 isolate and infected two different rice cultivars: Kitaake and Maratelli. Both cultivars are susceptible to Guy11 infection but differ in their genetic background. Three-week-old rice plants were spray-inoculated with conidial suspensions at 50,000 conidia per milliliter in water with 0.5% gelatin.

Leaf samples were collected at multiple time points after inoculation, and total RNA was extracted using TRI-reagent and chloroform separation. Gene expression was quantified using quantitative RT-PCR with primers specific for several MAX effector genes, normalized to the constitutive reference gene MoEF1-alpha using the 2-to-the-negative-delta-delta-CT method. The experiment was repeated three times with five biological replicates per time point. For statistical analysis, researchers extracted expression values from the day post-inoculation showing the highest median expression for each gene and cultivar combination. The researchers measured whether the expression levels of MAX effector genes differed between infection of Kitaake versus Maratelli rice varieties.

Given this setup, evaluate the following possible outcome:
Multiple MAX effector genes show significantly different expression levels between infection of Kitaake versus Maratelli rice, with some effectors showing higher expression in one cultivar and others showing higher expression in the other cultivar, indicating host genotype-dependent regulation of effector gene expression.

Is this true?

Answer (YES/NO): YES